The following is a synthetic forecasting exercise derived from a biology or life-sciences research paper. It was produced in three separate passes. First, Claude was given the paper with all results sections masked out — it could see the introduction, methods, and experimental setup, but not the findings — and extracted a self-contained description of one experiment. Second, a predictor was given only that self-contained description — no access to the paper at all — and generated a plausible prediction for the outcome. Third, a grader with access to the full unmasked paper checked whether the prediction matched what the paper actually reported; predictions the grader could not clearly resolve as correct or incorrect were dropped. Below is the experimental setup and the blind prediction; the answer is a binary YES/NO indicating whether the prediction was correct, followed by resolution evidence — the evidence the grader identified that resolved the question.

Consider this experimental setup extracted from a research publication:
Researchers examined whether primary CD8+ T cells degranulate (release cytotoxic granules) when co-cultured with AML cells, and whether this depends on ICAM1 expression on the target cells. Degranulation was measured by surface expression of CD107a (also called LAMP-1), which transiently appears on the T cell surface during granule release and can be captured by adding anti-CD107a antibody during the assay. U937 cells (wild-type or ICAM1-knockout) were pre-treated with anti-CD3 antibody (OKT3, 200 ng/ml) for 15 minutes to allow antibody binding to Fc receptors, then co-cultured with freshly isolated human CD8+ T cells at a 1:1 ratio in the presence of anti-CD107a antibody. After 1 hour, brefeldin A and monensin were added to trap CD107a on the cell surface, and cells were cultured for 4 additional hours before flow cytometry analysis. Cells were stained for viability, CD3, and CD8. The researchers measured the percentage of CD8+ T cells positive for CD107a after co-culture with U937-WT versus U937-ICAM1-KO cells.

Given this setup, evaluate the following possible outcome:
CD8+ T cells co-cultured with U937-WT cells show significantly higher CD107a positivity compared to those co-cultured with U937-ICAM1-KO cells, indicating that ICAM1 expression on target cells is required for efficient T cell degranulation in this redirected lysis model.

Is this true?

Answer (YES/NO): YES